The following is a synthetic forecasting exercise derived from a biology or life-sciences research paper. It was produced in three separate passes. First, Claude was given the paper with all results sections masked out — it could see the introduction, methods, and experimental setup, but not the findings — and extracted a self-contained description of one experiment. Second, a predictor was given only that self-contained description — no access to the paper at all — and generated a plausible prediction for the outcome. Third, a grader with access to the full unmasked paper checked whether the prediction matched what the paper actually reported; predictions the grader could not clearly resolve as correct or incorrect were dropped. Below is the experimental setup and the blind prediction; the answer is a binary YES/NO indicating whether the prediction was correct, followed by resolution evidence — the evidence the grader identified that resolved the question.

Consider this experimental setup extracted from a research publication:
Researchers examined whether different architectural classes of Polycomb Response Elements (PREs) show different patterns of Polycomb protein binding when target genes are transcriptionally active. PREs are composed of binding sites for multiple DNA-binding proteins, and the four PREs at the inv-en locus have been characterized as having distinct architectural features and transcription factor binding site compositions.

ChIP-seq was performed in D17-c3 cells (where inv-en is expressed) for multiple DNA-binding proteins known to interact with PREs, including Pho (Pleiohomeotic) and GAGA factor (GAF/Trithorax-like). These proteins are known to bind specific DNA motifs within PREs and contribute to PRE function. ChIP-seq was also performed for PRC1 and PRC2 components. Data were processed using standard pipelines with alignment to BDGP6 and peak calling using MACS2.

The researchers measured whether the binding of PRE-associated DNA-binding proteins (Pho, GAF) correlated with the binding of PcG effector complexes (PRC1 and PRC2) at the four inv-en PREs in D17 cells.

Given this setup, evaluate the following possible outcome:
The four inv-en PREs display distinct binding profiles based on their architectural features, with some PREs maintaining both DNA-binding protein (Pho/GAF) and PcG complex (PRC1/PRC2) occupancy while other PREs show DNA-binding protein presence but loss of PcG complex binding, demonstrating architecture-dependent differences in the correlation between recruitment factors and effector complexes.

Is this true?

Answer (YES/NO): NO